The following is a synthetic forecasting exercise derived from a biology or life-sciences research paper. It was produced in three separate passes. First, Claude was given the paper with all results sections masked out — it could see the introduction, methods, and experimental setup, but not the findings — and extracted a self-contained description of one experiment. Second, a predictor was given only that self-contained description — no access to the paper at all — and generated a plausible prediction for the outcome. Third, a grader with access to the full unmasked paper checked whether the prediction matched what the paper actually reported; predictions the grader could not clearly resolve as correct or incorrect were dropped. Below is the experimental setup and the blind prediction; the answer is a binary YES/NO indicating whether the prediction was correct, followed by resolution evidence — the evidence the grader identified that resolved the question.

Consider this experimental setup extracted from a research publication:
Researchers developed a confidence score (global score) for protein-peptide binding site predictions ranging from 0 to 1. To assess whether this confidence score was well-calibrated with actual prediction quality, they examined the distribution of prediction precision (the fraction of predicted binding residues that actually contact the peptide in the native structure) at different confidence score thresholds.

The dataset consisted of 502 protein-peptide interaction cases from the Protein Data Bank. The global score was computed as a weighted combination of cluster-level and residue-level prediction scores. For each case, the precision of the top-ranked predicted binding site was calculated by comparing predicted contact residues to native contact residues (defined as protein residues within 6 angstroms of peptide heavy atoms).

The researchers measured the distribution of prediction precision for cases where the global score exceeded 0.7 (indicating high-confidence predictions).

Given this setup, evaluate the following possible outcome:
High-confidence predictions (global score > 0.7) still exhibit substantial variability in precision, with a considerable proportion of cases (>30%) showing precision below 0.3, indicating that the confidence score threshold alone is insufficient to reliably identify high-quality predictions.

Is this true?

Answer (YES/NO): NO